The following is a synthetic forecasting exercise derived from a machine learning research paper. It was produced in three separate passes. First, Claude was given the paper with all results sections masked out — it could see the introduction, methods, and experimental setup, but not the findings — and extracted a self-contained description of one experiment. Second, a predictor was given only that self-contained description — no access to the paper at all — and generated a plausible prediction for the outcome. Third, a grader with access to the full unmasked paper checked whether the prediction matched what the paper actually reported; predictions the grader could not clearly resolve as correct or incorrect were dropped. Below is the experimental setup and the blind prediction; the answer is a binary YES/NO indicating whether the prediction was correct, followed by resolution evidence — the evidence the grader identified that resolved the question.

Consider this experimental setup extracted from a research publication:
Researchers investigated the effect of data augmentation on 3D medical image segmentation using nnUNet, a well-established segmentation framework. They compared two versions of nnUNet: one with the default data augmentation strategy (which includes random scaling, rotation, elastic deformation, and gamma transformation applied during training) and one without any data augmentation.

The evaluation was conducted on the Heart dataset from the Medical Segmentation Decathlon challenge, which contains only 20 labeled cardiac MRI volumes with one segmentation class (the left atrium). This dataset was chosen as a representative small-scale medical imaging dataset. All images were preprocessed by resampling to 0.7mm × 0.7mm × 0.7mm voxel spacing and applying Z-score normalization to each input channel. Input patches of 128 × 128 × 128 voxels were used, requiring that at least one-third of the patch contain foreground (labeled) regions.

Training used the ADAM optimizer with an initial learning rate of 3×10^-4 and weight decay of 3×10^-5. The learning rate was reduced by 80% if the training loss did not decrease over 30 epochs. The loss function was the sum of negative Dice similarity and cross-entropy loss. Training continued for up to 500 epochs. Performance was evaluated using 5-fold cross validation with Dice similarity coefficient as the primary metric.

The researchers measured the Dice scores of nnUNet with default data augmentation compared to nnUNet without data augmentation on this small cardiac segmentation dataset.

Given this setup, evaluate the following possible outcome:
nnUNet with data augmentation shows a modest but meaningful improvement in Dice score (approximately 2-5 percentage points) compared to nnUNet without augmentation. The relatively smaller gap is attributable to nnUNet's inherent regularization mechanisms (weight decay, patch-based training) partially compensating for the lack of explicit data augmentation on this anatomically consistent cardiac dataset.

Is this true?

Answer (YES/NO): NO